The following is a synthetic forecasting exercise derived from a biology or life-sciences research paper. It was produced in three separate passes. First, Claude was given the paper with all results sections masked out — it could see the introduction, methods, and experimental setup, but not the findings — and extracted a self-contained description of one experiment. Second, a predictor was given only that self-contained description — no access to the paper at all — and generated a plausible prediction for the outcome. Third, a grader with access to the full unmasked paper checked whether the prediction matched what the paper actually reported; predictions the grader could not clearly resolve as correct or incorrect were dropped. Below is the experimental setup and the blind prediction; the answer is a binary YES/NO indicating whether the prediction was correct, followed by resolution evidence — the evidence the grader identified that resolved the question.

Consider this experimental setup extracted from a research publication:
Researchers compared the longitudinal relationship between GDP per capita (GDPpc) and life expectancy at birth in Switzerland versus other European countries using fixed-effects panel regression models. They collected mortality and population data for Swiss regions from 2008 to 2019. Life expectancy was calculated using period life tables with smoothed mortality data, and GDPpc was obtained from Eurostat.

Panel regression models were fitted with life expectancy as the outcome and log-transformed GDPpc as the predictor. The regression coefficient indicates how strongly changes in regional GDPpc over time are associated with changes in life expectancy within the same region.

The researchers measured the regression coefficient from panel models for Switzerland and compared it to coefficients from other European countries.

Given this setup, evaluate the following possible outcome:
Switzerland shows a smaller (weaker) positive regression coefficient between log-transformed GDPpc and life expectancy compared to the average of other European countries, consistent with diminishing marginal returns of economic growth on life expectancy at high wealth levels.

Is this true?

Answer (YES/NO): YES